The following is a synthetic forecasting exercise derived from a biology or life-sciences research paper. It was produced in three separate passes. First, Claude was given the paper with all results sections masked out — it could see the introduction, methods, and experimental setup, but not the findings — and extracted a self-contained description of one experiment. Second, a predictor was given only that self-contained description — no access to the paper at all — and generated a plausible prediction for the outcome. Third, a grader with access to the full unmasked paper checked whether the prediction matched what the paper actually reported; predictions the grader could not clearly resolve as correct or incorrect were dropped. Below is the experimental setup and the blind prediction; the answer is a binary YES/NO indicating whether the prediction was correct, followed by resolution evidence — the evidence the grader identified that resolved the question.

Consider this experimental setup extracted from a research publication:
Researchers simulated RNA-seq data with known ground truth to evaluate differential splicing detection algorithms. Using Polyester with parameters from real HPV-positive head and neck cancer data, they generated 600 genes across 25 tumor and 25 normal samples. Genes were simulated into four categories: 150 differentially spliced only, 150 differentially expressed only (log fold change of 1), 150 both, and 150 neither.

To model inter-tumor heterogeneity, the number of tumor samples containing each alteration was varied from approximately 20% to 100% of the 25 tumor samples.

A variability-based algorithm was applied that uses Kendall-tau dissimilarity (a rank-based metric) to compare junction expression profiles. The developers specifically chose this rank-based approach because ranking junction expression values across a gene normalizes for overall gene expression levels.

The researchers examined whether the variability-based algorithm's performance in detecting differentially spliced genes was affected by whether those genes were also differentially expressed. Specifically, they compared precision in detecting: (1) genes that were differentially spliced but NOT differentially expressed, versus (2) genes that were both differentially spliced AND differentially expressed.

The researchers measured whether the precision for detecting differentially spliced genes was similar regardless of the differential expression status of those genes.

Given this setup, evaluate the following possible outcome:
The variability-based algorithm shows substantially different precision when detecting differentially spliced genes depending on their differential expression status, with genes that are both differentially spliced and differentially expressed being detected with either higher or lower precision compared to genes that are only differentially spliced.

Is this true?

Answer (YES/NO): NO